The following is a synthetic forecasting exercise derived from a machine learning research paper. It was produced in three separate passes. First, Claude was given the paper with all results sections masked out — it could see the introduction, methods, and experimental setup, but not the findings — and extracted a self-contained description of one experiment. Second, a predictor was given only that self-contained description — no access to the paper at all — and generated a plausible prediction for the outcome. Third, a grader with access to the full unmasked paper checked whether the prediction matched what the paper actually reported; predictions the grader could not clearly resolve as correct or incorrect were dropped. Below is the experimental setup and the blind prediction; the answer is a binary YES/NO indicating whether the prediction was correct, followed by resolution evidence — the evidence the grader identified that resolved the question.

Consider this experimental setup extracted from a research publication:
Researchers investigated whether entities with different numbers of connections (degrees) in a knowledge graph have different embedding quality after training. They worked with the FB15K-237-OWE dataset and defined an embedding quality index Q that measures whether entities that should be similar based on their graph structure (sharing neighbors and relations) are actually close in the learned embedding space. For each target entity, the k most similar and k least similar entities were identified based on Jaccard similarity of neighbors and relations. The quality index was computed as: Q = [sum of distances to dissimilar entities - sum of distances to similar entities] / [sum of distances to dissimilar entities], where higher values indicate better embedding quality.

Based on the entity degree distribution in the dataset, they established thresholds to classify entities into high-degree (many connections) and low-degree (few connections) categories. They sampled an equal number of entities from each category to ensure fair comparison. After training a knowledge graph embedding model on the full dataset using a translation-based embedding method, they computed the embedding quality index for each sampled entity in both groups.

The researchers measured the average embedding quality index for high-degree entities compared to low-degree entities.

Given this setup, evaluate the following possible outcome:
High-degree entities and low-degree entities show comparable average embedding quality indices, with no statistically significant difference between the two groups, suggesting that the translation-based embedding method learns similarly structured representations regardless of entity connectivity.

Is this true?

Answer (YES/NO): NO